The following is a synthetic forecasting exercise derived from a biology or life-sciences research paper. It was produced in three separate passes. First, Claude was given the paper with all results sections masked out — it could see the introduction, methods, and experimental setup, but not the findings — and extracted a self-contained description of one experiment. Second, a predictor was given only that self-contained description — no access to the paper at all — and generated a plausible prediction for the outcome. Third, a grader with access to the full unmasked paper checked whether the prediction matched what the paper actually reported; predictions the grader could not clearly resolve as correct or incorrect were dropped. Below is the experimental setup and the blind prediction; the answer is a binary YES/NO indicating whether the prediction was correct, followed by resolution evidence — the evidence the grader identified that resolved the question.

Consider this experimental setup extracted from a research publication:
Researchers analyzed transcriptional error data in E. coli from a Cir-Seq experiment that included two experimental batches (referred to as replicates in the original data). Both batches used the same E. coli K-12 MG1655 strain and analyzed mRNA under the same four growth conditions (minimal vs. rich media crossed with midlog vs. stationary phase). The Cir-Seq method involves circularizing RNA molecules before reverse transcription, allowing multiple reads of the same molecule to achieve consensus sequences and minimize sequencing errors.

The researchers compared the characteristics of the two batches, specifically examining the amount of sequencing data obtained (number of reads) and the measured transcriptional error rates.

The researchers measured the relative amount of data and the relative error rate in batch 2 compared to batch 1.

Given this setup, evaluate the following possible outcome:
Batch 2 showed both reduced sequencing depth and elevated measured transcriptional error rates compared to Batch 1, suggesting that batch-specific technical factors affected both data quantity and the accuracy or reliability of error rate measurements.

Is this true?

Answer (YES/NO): YES